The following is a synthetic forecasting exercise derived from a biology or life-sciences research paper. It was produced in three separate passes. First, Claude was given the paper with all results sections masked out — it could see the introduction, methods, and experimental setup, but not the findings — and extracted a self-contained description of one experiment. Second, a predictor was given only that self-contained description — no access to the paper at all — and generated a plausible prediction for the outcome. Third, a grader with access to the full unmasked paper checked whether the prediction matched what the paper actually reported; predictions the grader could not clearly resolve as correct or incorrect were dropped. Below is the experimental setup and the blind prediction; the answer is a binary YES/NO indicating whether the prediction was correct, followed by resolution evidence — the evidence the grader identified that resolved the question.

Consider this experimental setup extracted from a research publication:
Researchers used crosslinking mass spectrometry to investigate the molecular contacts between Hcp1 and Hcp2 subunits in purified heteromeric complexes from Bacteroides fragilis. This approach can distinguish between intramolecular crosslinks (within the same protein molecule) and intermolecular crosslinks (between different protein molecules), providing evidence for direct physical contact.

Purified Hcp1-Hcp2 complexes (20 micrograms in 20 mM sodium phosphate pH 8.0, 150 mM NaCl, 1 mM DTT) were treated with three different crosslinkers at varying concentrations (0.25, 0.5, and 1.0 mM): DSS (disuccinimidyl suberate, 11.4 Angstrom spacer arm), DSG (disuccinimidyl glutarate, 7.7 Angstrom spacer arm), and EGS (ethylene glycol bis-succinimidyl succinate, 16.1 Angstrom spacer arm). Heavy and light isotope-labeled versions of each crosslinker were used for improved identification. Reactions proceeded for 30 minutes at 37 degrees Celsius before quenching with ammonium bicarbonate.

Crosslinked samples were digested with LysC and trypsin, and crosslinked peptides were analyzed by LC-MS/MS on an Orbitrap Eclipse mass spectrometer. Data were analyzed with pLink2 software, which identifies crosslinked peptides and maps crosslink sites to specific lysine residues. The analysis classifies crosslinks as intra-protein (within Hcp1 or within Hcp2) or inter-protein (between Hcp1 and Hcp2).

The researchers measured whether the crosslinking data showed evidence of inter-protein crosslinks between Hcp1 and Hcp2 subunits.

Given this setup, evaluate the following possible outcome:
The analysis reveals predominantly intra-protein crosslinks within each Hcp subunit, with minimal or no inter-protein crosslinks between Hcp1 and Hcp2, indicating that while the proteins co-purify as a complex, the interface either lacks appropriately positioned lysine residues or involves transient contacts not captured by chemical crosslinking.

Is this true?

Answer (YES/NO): NO